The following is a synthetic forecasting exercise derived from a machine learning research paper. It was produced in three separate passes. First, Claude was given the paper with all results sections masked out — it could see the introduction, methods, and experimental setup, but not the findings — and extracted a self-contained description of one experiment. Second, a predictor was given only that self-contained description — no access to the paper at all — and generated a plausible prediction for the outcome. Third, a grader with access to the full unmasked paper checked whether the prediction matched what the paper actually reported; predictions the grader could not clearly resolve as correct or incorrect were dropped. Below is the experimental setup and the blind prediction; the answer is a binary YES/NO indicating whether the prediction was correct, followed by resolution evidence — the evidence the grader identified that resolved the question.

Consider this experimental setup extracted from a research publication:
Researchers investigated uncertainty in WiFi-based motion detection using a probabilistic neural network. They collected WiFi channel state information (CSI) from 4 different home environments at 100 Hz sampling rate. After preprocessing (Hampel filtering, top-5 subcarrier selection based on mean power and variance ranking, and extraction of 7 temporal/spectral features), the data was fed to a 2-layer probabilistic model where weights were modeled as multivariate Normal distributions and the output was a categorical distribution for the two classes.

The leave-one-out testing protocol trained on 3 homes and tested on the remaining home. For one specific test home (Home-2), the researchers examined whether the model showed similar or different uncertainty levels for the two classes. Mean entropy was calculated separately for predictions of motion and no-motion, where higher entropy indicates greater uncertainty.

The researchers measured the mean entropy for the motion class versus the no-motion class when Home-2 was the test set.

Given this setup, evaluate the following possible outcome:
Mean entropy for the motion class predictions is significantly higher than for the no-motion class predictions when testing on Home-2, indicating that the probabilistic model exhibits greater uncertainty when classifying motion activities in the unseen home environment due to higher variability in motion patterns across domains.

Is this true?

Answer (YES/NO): NO